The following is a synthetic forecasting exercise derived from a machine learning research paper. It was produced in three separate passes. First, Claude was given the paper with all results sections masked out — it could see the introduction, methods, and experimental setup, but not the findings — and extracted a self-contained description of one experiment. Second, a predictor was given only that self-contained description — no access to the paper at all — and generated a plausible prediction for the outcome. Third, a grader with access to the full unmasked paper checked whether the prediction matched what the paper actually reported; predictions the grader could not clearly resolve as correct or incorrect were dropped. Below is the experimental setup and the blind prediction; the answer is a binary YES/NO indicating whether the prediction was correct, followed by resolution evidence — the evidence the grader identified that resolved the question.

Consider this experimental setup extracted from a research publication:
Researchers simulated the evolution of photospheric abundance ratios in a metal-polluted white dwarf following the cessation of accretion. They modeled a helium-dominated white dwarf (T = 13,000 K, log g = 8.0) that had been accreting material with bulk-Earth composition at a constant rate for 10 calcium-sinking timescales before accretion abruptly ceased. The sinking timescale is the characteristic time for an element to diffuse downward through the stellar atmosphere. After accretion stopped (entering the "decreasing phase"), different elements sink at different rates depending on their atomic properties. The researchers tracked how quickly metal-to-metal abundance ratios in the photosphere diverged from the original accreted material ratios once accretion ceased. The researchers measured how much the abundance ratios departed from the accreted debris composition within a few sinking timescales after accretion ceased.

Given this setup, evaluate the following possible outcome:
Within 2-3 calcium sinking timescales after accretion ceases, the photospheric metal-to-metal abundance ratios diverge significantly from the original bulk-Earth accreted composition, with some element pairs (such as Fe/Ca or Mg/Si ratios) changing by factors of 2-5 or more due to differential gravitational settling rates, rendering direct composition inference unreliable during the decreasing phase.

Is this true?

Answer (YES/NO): NO